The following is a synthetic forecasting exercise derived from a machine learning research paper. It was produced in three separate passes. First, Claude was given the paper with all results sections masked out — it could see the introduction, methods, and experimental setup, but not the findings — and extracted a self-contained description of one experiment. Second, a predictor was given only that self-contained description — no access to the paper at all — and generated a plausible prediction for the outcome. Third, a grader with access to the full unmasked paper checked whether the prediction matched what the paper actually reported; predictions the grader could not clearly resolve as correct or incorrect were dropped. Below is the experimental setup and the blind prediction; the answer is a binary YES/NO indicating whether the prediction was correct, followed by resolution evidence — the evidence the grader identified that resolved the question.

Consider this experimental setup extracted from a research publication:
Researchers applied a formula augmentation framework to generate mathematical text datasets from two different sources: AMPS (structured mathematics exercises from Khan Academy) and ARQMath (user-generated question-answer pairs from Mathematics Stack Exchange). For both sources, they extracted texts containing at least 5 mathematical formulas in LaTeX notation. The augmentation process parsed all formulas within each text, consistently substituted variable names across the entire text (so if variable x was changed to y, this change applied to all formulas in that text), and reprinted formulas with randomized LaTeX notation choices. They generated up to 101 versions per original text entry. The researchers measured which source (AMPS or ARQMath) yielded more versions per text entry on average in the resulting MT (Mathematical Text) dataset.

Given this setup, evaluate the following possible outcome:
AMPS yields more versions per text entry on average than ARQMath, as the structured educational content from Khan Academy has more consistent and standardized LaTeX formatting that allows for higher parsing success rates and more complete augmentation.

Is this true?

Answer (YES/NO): YES